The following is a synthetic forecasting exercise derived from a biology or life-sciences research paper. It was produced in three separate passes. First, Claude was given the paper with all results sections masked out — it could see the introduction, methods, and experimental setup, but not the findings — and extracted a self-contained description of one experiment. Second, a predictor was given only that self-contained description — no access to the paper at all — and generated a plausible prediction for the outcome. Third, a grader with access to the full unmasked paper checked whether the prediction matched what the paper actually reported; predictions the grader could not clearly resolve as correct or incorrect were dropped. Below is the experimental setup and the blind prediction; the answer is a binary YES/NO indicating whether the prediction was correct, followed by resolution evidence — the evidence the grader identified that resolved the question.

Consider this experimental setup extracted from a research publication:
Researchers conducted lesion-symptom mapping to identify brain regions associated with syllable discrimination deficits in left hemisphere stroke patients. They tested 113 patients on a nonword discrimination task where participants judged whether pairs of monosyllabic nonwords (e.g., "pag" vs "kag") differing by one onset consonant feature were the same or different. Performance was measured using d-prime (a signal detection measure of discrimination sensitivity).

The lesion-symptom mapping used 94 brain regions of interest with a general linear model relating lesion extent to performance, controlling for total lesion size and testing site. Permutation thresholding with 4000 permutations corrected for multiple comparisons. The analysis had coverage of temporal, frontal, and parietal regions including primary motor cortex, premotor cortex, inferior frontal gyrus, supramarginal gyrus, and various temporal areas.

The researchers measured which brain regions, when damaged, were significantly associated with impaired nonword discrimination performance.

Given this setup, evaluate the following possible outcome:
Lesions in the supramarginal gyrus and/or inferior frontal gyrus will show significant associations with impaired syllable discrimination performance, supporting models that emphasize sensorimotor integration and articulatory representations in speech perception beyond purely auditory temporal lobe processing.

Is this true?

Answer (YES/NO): YES